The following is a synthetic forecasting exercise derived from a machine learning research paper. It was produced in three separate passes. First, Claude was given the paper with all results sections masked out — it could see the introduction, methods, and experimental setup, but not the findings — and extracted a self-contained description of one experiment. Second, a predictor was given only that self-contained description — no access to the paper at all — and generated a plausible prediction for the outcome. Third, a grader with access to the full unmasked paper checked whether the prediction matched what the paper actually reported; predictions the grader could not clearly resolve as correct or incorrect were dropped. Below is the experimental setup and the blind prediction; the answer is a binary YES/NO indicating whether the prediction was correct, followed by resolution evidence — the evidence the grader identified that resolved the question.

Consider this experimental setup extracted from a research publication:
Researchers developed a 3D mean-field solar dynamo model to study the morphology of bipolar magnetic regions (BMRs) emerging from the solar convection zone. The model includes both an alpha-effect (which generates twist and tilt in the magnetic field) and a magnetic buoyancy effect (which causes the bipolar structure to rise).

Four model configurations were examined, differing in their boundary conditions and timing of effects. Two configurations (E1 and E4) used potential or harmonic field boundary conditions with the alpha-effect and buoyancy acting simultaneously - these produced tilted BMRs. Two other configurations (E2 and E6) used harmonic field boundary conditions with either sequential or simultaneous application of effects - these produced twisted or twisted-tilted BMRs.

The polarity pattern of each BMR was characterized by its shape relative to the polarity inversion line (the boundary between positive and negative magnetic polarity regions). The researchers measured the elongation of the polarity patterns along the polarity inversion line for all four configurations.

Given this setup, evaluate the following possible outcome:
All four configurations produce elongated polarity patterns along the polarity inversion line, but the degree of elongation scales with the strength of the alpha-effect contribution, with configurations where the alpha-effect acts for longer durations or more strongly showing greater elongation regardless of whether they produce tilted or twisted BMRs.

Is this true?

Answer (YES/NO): NO